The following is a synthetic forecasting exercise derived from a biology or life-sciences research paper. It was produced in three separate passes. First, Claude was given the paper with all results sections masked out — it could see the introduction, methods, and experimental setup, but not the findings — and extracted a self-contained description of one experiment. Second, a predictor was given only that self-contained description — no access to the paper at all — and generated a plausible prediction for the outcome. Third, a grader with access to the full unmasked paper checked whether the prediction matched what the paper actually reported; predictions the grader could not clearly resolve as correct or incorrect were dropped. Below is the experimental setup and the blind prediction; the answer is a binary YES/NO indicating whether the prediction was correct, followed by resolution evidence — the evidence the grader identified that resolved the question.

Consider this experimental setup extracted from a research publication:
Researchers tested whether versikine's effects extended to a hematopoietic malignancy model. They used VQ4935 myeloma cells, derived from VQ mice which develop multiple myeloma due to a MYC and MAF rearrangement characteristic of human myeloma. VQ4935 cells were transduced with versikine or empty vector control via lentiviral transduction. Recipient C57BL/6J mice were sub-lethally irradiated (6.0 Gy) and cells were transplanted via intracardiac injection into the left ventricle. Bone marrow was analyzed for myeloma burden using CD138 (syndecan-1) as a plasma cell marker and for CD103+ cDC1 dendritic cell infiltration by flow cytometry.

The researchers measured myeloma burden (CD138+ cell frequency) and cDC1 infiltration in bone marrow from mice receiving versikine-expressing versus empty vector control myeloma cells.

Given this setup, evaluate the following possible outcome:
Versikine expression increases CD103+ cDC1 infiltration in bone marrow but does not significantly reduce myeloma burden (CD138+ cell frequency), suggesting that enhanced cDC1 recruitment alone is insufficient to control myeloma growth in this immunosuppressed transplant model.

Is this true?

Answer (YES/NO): YES